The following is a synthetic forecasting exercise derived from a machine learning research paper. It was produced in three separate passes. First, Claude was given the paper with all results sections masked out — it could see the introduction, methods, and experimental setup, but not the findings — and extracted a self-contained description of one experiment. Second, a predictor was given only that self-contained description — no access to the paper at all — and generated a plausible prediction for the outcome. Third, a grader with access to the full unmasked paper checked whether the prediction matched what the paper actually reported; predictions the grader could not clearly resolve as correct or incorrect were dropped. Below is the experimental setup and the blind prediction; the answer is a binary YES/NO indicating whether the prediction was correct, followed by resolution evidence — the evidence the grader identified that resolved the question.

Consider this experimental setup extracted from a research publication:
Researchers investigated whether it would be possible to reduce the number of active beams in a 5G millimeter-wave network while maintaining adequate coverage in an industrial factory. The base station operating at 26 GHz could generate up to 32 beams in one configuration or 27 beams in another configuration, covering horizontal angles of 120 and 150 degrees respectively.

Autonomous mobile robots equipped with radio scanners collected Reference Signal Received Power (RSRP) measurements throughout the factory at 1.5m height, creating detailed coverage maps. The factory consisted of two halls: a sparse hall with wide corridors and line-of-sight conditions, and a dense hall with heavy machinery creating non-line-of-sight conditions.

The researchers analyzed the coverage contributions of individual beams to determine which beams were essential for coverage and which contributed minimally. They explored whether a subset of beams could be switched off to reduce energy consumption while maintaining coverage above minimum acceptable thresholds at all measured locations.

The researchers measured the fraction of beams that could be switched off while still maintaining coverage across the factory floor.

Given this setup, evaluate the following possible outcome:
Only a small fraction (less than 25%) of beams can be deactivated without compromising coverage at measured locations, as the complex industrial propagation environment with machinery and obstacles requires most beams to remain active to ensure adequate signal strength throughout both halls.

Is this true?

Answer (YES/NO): NO